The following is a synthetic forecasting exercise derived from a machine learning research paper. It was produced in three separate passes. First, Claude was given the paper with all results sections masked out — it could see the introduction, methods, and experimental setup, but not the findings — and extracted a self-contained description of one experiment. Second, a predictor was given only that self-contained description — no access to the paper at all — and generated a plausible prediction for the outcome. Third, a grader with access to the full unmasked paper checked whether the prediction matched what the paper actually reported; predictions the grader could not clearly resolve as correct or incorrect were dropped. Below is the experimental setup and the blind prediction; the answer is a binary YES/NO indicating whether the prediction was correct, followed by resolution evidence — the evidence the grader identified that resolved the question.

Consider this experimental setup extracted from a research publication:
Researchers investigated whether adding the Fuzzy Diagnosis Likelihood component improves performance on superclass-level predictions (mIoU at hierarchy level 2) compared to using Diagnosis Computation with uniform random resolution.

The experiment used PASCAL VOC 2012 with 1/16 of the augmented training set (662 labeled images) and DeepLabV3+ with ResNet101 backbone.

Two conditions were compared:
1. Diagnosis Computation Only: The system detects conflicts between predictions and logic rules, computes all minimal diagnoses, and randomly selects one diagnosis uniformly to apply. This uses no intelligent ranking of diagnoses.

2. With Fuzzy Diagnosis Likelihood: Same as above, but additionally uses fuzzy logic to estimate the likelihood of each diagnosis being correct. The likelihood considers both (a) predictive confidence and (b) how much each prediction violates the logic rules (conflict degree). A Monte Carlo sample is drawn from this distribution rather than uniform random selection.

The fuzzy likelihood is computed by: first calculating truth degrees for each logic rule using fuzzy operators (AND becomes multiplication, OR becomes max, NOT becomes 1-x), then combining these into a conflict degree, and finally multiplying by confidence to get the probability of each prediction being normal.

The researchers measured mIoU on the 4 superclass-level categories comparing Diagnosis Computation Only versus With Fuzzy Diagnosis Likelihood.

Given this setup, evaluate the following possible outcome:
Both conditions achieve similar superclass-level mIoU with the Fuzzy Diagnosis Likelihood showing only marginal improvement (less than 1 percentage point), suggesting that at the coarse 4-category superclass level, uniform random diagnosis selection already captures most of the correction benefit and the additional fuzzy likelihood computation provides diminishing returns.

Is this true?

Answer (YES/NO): NO